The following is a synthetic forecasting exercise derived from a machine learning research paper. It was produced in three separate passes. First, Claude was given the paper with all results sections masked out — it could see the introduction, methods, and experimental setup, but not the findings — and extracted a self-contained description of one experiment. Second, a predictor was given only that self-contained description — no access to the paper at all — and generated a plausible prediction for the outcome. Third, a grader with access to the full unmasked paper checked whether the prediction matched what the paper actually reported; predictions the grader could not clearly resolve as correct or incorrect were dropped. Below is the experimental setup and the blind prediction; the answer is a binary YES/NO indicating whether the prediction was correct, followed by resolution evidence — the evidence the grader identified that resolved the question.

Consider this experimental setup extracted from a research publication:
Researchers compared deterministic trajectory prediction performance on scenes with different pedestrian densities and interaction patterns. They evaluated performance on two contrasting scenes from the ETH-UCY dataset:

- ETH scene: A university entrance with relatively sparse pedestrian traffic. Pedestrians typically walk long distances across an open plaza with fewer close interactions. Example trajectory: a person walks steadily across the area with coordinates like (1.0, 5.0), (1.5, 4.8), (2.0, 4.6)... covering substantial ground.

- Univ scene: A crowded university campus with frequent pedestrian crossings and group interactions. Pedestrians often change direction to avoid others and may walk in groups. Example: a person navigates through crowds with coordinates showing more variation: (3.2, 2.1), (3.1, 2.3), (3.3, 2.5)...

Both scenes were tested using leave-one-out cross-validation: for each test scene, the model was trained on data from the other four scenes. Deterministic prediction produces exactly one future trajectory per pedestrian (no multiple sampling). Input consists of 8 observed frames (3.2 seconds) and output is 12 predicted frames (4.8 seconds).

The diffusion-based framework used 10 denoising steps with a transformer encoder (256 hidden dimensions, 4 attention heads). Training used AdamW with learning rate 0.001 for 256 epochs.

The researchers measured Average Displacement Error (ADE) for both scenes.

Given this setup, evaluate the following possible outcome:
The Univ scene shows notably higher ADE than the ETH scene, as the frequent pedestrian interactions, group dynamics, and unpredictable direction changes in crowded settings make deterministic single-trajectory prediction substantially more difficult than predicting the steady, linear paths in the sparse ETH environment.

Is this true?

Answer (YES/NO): NO